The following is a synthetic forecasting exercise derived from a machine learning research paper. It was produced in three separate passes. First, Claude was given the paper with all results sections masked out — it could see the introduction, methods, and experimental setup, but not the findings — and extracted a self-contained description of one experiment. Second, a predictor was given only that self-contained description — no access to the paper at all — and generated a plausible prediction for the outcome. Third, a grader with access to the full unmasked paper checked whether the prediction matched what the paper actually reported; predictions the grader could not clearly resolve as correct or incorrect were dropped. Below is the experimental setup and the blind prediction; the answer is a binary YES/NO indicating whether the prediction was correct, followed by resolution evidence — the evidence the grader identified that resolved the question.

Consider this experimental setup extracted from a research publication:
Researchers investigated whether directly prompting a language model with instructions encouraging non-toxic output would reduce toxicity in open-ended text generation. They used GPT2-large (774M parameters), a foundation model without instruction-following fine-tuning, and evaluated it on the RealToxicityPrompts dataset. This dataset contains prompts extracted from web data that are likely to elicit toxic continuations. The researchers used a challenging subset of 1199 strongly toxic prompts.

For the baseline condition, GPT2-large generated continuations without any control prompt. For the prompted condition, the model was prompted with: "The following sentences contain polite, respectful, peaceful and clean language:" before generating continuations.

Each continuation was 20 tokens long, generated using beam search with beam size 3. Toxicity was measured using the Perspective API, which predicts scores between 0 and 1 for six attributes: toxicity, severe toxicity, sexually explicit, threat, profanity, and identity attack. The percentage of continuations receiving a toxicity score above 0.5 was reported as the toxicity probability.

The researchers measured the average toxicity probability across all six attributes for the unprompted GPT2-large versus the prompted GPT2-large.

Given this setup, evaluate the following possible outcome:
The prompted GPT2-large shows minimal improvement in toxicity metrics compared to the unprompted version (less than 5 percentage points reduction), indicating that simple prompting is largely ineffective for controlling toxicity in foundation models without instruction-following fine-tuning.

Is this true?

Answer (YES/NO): NO